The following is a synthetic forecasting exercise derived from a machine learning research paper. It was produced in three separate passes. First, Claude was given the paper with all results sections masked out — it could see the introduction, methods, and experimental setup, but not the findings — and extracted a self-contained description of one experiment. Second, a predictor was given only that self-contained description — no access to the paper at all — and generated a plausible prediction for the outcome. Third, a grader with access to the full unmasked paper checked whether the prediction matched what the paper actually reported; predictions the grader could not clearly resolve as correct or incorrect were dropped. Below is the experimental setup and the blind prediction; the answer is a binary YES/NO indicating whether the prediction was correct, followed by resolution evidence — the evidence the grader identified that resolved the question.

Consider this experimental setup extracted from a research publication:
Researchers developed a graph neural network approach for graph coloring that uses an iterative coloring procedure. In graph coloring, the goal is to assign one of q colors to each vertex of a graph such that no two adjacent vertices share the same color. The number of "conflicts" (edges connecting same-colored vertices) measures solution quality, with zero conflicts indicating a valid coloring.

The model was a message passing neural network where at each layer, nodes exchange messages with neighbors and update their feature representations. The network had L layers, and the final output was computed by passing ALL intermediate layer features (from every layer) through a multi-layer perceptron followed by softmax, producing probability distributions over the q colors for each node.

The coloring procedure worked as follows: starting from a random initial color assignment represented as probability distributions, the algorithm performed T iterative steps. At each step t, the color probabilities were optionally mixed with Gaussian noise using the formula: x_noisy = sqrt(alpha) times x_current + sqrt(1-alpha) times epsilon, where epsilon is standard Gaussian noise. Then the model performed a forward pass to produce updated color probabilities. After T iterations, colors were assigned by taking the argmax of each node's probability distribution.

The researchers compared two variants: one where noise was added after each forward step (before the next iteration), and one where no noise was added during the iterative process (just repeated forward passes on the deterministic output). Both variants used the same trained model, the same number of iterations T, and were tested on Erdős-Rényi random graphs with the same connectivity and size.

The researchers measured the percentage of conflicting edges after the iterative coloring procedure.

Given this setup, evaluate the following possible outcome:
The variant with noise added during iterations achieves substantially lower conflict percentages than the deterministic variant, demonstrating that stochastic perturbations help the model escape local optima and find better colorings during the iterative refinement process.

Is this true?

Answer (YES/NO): YES